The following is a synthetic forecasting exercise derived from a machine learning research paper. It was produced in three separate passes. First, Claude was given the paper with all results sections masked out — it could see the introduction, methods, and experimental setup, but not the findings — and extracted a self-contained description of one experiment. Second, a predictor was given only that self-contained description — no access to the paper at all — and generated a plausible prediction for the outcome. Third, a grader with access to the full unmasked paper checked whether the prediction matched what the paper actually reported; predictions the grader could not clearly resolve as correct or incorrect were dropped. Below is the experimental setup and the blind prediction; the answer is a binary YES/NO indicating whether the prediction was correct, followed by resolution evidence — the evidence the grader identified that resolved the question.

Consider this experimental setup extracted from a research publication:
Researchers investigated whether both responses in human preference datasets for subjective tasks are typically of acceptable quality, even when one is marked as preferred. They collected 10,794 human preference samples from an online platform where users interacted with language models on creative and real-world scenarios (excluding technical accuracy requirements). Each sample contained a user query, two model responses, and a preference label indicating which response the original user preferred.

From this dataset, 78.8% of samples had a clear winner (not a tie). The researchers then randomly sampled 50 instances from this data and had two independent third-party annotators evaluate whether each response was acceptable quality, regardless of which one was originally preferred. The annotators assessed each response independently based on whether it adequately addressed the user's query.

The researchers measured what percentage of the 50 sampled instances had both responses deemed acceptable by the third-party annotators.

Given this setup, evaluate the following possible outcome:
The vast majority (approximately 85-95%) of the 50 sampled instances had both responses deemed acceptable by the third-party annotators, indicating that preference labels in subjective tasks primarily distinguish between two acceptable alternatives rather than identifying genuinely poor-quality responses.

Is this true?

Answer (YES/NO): YES